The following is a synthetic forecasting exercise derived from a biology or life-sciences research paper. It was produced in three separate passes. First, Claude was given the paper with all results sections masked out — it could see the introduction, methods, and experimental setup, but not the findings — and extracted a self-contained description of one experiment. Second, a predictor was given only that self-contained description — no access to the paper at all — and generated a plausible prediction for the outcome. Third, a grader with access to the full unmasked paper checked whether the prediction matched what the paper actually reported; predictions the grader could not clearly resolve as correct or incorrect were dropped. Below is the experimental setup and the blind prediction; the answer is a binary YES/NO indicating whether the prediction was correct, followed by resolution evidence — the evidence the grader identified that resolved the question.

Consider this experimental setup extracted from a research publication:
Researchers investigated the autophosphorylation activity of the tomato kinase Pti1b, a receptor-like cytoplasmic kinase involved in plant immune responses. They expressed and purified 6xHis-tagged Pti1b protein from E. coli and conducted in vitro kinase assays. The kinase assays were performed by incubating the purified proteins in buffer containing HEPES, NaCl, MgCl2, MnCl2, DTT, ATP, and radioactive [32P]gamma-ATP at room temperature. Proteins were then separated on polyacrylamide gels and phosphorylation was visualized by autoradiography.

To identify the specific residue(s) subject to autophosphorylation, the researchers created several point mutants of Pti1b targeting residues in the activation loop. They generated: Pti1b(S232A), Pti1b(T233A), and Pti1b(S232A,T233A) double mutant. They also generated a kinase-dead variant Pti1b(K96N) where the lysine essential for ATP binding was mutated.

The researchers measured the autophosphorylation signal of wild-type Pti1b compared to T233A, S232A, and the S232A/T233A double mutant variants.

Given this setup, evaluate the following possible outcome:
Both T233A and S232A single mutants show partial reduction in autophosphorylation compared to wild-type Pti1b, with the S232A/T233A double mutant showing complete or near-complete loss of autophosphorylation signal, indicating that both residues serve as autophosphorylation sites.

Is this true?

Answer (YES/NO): NO